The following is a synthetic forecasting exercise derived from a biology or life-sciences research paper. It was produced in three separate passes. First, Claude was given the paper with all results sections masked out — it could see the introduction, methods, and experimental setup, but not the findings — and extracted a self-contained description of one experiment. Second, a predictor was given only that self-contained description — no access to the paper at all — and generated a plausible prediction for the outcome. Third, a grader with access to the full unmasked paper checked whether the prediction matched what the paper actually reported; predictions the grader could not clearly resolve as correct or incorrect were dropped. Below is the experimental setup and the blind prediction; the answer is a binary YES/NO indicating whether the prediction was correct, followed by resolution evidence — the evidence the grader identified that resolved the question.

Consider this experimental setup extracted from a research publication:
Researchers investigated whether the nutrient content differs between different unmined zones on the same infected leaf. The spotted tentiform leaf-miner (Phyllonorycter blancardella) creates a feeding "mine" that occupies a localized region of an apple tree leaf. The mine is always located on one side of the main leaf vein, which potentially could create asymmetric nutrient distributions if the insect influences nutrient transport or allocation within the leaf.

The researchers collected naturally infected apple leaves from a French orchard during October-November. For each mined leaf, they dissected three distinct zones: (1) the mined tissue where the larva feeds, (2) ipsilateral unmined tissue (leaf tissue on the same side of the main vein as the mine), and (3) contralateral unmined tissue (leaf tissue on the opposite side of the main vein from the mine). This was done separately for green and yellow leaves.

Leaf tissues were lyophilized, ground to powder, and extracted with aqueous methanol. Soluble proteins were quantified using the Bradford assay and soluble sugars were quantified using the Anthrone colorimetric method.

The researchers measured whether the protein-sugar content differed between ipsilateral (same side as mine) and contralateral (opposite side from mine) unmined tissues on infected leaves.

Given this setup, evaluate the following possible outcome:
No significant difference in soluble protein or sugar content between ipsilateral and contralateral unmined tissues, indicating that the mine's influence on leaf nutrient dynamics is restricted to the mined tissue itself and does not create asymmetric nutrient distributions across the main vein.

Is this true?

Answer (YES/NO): YES